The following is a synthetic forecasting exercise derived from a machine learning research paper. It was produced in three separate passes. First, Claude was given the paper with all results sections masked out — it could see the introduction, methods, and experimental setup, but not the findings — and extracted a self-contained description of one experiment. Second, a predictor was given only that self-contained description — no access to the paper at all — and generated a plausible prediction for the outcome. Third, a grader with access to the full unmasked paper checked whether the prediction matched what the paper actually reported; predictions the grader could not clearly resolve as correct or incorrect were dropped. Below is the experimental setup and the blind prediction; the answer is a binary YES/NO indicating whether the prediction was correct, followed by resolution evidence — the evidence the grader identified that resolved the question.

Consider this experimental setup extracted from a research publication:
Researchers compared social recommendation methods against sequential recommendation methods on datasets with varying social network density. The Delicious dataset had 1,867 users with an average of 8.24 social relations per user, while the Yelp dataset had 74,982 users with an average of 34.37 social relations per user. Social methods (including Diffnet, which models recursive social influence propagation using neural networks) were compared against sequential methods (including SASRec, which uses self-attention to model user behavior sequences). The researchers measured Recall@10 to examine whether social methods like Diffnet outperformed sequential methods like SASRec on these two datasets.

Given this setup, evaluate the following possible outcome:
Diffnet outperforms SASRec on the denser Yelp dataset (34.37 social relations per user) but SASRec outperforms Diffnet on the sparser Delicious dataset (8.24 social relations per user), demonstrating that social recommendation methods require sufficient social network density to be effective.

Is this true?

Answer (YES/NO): NO